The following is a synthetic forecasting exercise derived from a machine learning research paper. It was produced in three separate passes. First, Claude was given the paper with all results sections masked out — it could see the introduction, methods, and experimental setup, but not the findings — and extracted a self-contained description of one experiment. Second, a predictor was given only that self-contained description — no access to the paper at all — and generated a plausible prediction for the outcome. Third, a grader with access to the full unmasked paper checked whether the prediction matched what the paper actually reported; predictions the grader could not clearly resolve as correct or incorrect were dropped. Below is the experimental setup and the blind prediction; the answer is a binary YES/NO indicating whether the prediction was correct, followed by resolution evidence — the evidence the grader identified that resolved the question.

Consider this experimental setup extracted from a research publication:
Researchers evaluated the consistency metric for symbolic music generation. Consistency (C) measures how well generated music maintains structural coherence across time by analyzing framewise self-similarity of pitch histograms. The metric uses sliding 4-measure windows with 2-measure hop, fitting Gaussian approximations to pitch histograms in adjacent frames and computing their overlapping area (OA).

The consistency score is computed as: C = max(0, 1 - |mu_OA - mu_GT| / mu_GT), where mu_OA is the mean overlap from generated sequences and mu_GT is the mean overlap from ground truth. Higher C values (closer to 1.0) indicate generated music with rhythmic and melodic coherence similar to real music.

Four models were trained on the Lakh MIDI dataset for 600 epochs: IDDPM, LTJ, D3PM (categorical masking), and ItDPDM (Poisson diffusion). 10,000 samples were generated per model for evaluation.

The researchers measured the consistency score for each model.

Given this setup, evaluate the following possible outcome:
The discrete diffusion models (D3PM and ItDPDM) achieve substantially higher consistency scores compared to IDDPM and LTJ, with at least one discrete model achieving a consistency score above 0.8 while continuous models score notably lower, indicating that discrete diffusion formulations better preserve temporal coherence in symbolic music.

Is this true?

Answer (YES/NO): NO